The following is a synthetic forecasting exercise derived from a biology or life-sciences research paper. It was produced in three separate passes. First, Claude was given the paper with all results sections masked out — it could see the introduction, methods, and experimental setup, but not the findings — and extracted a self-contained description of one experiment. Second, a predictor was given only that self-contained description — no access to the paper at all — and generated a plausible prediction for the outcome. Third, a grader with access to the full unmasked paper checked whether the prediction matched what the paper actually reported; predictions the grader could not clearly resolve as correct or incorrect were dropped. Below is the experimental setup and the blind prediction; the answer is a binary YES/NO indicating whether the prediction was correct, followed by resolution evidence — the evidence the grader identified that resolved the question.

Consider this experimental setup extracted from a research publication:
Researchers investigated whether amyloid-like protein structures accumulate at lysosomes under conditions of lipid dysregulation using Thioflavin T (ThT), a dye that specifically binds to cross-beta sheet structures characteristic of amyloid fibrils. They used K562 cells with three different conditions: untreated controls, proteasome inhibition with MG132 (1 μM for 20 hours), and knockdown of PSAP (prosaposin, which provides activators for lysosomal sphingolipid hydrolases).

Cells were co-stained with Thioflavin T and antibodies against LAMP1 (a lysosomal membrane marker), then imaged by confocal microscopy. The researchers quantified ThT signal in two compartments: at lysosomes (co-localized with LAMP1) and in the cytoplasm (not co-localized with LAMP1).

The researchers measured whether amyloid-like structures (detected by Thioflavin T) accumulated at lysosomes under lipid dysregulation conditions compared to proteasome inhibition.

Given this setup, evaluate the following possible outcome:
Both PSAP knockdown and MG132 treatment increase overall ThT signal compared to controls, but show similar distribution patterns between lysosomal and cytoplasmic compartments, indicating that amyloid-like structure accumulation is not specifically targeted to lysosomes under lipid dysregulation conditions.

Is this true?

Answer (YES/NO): NO